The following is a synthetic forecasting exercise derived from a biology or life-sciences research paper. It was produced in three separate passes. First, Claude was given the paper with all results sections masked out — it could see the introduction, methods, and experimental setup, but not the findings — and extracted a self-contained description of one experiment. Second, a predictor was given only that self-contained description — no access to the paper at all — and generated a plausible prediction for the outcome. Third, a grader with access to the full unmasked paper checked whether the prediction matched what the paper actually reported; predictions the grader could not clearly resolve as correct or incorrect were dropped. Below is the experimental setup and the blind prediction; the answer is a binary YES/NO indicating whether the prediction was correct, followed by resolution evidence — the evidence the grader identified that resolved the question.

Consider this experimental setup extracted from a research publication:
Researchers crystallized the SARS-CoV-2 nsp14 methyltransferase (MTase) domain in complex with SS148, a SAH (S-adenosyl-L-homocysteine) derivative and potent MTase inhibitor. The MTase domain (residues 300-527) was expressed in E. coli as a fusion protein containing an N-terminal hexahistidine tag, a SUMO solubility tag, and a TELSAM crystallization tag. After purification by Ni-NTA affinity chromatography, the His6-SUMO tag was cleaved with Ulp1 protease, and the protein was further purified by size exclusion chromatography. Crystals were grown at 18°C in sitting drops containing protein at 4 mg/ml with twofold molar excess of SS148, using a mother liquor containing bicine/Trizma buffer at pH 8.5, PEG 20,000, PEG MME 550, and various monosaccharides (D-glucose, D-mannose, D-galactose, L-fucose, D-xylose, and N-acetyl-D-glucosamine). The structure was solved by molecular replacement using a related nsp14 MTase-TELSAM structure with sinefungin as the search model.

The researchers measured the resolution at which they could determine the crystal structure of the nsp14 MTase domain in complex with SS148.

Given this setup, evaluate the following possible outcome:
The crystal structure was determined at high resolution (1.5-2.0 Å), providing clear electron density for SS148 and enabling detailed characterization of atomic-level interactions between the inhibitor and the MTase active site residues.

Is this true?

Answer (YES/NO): NO